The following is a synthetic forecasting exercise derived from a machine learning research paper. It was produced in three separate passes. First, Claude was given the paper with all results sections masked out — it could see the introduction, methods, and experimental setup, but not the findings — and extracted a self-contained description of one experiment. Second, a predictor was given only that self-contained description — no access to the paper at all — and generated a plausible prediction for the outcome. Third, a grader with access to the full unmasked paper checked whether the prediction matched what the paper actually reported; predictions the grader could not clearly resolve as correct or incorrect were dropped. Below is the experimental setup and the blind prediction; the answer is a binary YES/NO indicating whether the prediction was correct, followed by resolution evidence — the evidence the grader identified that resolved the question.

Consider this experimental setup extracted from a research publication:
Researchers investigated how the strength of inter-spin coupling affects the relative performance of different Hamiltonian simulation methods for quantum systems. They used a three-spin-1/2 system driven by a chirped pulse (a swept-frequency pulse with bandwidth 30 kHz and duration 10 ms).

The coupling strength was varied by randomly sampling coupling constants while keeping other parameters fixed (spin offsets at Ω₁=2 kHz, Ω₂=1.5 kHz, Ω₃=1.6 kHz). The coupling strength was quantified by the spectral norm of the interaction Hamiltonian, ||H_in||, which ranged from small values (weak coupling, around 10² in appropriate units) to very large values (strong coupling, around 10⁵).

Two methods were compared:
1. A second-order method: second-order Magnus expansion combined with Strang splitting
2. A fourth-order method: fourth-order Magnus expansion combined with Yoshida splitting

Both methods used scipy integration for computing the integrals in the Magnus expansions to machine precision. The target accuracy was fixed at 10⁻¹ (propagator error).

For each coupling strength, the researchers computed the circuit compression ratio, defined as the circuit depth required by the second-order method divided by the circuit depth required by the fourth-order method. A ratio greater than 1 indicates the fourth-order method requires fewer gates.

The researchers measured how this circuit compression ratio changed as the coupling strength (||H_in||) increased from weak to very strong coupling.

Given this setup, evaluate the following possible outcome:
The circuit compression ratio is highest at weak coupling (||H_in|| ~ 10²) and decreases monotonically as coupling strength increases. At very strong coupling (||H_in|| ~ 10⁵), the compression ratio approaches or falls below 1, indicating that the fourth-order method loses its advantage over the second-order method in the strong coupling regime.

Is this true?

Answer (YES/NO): NO